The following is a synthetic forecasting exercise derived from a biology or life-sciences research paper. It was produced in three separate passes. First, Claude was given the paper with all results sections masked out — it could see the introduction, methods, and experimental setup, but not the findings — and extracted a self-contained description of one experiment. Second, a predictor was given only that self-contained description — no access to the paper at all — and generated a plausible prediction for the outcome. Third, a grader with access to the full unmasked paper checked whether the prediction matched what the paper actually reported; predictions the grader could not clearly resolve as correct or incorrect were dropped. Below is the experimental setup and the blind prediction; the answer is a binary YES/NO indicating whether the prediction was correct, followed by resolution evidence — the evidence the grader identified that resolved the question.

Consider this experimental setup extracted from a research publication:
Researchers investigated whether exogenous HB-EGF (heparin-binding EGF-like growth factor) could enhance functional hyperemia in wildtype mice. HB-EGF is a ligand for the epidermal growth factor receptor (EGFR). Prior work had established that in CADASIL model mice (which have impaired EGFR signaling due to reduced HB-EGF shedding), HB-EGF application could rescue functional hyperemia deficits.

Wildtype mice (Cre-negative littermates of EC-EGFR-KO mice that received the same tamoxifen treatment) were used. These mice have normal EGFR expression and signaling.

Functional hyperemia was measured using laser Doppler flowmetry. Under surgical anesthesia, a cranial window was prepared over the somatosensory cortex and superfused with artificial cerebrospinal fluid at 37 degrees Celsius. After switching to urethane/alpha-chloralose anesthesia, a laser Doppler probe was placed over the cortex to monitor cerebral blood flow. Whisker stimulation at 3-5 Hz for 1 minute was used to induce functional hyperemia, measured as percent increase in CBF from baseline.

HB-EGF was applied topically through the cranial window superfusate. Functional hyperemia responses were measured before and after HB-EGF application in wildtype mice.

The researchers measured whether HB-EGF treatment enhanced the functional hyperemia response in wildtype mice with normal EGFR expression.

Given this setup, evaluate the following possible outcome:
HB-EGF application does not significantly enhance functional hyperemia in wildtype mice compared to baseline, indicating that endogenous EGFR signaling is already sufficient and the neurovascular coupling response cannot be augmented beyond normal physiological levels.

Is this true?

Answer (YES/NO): YES